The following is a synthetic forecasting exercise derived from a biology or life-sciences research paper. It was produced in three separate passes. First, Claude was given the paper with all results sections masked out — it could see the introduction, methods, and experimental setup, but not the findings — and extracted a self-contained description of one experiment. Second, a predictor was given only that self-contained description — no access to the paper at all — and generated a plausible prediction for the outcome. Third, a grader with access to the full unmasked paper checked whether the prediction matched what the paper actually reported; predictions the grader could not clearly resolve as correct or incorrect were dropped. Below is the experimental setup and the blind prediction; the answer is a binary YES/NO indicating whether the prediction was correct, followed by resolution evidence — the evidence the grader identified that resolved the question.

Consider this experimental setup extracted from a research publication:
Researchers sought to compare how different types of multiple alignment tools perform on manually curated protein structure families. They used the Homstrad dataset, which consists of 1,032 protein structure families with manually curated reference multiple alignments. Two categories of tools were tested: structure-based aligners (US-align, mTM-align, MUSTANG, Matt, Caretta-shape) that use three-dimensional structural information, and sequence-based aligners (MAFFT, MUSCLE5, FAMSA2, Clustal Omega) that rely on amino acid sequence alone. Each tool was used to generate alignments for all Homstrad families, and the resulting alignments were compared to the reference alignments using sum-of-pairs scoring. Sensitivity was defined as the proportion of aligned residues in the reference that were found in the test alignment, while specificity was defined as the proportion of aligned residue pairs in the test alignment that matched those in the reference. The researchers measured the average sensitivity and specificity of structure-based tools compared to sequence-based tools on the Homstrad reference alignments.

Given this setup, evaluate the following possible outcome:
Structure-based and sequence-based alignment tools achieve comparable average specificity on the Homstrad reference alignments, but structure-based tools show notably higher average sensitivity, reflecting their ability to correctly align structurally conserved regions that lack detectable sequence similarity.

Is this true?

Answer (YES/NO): NO